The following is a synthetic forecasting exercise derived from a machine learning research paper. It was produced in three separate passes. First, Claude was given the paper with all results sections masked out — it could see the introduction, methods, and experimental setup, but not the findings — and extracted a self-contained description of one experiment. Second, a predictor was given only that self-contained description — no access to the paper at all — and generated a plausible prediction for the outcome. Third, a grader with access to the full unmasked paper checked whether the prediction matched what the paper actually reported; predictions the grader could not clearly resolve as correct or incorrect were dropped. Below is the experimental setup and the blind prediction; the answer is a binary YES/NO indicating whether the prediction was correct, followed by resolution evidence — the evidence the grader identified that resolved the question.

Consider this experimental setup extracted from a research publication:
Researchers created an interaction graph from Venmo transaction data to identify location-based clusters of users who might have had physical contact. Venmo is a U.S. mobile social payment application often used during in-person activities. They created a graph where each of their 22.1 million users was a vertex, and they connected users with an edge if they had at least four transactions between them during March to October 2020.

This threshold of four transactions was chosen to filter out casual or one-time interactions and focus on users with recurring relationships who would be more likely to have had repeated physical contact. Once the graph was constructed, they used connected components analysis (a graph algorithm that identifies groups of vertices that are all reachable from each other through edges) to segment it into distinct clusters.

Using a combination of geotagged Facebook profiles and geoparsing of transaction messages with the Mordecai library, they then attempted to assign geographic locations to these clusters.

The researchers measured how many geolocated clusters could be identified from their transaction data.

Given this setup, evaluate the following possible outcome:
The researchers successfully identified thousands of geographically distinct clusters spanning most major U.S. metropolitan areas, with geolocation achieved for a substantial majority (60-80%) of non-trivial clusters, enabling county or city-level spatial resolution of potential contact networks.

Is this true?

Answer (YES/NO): NO